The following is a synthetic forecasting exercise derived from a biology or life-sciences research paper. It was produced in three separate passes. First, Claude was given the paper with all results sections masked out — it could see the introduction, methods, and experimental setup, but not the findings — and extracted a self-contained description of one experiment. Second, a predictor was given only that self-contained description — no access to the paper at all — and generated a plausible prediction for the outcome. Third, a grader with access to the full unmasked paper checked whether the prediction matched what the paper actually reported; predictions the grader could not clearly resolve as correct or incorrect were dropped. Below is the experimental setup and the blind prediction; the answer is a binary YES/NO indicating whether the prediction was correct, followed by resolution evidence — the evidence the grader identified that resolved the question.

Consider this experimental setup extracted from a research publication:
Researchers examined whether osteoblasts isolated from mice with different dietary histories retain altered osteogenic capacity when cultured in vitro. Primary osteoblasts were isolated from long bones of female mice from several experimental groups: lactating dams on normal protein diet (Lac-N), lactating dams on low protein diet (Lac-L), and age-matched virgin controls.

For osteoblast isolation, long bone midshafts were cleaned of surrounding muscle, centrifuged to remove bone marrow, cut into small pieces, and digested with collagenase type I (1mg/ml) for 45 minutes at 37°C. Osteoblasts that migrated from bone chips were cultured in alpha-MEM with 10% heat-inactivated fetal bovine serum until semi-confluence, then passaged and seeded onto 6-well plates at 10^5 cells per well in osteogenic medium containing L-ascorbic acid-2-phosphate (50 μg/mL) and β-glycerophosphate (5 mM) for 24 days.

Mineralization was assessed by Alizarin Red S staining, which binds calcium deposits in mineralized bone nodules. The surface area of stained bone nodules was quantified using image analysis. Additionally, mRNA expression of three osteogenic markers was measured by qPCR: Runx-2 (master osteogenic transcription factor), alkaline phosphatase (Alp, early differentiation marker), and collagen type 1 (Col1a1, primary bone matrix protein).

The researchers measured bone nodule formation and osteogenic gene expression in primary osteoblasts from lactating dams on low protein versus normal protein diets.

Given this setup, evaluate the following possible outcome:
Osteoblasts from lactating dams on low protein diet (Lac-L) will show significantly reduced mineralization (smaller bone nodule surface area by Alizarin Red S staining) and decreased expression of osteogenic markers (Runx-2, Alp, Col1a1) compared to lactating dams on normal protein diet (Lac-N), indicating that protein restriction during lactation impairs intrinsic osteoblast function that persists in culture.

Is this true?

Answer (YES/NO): YES